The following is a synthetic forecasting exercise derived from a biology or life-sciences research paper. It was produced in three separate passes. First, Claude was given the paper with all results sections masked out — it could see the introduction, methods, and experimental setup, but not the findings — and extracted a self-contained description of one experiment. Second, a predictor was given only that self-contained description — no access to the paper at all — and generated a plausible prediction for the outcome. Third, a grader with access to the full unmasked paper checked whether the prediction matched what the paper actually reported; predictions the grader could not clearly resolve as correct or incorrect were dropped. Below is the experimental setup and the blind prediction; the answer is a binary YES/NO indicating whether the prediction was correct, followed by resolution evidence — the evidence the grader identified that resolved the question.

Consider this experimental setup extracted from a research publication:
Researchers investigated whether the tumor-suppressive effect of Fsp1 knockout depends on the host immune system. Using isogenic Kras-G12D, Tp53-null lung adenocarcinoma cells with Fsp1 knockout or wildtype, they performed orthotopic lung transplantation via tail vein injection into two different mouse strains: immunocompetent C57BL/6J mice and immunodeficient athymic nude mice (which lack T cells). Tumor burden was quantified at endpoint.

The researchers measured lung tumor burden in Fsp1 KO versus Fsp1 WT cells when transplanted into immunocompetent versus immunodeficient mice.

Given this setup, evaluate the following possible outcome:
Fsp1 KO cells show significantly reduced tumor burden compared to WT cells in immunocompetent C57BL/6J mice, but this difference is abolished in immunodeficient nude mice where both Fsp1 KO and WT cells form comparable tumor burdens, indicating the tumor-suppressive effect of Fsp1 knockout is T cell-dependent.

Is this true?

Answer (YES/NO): NO